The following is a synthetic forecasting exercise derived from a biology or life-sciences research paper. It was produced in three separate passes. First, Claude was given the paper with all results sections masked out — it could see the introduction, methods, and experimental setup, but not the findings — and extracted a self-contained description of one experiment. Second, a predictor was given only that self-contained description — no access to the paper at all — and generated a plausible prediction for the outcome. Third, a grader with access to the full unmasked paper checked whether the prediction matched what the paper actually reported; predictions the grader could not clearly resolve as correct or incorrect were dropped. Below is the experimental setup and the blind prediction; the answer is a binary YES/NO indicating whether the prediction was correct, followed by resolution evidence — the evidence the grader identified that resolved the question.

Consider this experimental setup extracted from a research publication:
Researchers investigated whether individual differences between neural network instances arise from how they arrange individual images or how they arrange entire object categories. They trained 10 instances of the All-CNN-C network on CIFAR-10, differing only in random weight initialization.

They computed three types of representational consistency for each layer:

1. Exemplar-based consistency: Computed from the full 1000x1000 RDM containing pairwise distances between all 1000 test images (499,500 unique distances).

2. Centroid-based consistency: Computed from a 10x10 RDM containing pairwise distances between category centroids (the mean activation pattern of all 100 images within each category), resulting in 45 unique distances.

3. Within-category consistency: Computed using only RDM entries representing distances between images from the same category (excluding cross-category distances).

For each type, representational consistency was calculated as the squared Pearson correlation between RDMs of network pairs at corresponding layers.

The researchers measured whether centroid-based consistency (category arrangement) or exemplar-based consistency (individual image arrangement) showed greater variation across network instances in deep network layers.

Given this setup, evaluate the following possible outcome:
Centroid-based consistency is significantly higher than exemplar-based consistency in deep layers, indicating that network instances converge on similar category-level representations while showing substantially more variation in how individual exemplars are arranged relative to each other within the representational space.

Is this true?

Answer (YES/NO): YES